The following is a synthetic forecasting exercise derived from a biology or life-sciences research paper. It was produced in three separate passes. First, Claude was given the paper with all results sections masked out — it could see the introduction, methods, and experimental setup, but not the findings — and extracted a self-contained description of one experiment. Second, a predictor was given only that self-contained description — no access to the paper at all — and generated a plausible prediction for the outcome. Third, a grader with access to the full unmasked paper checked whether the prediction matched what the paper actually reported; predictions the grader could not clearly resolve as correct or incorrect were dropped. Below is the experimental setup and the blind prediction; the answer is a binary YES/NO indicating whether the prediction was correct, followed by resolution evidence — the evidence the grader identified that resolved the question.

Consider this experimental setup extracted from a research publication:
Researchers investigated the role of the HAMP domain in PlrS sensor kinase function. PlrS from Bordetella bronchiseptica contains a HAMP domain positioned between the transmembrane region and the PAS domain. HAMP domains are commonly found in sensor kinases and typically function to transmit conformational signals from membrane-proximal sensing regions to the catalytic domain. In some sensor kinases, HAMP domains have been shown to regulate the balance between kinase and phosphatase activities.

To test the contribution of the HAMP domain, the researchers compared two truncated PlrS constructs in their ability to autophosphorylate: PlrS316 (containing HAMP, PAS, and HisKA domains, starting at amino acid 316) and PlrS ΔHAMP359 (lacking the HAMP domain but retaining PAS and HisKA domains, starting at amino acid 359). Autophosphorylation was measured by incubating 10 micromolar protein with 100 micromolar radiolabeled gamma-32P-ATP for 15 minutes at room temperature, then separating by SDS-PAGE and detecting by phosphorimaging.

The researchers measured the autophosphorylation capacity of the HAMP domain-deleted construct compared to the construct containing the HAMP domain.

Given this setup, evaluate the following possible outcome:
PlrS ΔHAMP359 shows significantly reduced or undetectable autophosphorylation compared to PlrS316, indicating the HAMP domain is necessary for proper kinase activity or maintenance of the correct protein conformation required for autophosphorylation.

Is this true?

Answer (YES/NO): NO